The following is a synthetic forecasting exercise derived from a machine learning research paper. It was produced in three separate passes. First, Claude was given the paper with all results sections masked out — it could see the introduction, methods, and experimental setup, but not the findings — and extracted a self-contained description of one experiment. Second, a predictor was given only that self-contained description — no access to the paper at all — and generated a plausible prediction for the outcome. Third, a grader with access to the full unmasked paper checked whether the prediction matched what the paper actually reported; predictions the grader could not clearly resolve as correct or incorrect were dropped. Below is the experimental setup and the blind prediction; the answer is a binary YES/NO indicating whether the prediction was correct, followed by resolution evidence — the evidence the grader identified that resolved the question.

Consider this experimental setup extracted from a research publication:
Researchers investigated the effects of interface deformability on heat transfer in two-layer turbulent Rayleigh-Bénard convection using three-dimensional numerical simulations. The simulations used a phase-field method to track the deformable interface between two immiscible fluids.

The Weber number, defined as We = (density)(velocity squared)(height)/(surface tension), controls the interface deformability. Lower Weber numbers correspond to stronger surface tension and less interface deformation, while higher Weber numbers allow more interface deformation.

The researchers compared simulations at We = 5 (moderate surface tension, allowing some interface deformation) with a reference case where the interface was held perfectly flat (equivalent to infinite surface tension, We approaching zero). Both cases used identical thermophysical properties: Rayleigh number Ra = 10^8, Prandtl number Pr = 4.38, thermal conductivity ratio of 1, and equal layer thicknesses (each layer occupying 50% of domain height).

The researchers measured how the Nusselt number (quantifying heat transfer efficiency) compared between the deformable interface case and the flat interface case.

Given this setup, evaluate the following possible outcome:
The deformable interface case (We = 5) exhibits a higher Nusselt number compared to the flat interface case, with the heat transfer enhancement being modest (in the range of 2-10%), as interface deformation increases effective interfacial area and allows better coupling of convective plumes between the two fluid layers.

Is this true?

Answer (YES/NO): NO